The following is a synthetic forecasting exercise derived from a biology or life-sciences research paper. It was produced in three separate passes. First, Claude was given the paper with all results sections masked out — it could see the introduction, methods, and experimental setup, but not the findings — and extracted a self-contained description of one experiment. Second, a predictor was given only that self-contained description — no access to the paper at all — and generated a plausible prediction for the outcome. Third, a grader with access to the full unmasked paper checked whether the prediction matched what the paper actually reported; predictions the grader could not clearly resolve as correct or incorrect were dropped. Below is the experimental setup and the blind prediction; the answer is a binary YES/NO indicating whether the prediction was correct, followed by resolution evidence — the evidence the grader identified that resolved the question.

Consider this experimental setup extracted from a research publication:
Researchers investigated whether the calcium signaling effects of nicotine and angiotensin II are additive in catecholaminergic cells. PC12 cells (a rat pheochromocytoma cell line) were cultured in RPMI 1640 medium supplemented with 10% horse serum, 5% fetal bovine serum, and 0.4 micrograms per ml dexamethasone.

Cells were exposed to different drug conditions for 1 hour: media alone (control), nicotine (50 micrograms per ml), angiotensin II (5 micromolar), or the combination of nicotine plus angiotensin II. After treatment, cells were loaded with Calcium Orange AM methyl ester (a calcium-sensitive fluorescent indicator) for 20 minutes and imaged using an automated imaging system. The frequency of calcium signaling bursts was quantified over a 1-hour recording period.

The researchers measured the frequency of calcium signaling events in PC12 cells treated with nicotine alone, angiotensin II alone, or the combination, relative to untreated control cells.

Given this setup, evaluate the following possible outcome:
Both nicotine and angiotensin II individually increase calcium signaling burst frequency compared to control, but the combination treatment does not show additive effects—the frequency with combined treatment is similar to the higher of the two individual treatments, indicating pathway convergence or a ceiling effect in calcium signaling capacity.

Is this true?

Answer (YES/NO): YES